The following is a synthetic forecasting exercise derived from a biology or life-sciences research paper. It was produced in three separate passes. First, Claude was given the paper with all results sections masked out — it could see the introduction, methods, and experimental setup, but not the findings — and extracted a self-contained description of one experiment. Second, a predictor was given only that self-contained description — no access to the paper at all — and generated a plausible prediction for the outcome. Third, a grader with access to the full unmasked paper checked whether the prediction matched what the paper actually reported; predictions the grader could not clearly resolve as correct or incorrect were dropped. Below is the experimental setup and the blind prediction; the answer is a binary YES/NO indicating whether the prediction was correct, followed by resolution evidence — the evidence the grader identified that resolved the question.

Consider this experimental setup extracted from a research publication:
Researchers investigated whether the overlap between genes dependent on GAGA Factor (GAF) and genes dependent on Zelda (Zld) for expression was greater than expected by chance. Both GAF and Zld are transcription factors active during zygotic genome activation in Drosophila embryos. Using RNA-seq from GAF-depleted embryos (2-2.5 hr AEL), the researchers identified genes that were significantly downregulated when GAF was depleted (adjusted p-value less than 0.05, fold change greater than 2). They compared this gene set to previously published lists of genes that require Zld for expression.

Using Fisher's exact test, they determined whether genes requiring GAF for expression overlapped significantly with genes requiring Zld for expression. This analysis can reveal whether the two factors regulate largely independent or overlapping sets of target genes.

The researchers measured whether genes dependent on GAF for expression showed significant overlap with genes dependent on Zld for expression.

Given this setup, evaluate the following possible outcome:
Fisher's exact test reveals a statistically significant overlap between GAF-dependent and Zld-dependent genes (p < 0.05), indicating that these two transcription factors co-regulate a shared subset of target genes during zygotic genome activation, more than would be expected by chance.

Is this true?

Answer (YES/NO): YES